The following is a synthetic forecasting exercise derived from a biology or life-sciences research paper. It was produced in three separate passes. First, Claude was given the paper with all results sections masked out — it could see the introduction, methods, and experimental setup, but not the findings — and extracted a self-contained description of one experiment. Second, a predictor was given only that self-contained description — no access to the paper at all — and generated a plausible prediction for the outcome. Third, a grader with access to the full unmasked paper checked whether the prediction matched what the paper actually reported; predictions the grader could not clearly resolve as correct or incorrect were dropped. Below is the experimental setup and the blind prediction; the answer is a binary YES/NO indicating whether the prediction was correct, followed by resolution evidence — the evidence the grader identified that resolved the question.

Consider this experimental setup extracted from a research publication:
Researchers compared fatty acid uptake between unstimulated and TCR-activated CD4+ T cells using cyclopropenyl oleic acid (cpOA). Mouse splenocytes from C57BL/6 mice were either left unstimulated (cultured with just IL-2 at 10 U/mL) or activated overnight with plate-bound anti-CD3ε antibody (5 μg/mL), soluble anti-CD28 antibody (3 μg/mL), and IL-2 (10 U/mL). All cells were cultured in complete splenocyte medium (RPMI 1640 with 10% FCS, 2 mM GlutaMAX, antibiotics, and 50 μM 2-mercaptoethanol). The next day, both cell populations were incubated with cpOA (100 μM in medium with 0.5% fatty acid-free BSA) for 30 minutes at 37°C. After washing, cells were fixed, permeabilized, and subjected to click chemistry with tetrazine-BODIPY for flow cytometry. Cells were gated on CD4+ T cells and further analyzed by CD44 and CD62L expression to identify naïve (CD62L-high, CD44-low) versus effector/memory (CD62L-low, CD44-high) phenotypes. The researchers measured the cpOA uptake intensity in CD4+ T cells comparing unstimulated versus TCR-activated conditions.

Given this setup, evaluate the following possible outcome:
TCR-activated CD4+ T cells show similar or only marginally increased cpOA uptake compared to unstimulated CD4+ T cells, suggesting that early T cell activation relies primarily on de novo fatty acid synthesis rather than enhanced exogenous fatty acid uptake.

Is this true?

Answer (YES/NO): NO